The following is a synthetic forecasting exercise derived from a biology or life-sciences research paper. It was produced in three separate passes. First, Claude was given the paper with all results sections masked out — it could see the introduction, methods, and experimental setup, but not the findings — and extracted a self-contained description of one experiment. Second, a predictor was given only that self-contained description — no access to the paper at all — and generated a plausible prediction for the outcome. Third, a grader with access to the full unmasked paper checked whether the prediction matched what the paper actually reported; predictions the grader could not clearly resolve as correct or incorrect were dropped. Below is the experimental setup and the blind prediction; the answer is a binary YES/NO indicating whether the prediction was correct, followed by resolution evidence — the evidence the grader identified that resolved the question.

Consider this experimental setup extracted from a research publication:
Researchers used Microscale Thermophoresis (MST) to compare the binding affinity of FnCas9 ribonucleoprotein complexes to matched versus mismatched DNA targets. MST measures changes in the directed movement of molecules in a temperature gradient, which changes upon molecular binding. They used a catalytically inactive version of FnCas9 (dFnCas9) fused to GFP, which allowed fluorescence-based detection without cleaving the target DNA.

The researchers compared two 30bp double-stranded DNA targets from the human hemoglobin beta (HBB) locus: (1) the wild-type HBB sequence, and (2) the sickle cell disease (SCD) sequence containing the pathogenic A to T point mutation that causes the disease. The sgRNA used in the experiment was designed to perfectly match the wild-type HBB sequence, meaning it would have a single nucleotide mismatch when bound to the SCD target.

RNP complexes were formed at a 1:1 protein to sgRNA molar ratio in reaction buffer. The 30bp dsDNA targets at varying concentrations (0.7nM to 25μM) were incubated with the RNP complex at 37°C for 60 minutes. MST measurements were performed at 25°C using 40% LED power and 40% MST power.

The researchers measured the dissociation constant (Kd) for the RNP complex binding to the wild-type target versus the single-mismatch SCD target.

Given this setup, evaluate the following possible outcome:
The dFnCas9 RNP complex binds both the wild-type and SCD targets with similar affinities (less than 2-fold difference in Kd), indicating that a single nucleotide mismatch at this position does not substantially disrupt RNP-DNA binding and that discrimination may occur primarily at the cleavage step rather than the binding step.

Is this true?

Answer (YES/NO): NO